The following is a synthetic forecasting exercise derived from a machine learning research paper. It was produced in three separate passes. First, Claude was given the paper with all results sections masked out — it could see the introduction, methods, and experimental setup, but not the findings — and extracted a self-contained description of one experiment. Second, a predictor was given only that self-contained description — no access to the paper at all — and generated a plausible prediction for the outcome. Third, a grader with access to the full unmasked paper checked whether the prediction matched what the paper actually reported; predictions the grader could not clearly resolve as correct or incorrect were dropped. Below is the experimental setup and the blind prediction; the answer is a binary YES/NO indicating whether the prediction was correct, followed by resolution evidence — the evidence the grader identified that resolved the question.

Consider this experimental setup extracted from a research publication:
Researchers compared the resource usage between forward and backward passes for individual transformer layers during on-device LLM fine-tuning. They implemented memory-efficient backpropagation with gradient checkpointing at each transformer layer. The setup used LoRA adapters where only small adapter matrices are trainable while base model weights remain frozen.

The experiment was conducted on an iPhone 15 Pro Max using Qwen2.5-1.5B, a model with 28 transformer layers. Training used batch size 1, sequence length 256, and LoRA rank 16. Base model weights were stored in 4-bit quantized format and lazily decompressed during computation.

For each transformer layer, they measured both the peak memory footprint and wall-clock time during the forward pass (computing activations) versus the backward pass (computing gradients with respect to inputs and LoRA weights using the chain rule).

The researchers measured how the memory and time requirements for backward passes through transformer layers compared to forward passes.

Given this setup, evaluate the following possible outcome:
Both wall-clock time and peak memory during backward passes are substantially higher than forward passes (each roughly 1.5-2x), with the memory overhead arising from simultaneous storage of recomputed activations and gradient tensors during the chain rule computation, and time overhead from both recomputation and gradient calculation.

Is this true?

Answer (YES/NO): NO